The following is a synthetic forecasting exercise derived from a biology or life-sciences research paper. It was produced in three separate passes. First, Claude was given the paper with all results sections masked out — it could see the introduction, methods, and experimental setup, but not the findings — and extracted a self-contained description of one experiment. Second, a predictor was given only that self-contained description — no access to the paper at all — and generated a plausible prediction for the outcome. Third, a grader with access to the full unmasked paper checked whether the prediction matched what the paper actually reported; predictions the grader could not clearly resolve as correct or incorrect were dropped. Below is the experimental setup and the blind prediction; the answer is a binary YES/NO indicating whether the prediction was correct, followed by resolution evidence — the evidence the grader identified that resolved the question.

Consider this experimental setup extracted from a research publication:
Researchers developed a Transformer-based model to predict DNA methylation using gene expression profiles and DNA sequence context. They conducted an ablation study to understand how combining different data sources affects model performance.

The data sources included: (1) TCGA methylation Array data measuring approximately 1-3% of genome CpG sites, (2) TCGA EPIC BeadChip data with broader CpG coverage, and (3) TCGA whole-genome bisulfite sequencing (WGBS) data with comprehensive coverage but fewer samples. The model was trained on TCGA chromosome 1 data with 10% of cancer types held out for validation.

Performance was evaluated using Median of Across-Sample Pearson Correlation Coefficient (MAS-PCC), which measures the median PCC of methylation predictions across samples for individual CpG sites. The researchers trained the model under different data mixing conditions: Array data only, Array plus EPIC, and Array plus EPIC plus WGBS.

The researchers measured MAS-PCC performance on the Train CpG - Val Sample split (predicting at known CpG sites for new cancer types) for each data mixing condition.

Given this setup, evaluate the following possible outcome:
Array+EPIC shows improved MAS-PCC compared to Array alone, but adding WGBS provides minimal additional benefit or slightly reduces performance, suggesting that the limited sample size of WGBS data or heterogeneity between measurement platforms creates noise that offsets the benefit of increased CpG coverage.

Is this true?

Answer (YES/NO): NO